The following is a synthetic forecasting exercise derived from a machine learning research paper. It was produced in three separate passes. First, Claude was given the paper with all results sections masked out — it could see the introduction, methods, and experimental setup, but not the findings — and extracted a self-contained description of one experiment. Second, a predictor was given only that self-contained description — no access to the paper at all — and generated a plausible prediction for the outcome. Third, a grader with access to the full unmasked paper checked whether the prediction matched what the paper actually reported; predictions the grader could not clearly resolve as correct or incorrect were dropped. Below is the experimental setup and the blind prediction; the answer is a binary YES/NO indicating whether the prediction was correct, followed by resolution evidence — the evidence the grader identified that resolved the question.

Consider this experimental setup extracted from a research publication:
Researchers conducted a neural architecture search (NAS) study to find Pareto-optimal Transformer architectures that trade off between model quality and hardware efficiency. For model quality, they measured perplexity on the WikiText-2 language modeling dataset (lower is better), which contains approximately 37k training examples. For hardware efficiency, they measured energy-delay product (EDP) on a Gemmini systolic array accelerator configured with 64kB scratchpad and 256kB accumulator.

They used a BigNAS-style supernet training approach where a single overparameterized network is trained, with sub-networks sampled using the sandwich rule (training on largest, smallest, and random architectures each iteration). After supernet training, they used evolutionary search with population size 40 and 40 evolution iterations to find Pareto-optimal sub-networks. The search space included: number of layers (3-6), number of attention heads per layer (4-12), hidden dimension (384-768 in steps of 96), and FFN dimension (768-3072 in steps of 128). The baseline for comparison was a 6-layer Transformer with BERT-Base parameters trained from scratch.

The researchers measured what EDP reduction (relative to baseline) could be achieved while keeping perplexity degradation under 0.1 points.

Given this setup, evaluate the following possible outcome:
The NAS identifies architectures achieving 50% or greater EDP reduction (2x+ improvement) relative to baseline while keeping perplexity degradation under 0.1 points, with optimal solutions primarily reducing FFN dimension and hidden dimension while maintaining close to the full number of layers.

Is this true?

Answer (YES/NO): YES